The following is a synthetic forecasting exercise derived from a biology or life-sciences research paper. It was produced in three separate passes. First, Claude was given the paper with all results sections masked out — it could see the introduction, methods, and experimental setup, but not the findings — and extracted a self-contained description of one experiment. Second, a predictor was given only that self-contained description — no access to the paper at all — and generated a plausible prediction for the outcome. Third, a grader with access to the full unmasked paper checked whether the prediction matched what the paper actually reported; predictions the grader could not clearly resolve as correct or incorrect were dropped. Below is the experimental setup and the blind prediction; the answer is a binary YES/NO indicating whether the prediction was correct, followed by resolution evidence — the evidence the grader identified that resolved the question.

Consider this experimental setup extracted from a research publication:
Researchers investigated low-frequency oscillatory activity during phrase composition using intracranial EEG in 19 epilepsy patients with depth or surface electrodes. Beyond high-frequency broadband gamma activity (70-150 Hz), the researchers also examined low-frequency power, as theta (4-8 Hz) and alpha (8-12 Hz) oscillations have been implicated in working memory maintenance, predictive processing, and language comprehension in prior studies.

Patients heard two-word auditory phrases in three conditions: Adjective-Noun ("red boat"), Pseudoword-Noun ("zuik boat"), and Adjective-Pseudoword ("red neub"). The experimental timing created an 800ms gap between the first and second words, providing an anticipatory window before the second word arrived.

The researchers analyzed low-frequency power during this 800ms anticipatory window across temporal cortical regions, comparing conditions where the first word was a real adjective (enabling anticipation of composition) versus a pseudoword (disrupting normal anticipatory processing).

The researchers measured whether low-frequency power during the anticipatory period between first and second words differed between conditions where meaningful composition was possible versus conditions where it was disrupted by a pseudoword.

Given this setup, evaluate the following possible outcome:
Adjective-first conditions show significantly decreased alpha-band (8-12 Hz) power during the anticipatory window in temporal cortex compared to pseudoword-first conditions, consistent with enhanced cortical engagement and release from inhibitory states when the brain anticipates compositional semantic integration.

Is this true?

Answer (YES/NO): NO